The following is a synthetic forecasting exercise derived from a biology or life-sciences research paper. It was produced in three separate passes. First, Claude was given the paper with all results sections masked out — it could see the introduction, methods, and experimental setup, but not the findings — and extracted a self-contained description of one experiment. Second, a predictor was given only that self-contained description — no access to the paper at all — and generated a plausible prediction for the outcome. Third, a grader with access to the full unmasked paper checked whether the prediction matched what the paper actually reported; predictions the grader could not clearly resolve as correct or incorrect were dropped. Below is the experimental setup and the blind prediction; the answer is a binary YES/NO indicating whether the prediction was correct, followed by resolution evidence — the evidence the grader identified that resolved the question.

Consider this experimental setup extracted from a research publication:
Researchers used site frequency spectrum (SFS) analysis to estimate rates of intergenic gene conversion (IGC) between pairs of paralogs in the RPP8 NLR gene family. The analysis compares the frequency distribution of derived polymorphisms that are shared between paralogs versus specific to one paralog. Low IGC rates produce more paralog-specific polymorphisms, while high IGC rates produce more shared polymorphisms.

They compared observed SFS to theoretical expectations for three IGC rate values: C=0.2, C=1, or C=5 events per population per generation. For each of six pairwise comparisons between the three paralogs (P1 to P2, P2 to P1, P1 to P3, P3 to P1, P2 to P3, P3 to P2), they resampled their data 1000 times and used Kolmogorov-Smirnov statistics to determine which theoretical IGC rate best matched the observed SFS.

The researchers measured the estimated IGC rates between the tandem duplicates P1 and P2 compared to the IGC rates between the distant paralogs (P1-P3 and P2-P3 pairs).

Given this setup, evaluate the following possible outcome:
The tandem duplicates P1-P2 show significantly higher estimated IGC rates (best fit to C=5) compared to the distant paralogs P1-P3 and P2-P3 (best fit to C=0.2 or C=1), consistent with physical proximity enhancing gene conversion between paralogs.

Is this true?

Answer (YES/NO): NO